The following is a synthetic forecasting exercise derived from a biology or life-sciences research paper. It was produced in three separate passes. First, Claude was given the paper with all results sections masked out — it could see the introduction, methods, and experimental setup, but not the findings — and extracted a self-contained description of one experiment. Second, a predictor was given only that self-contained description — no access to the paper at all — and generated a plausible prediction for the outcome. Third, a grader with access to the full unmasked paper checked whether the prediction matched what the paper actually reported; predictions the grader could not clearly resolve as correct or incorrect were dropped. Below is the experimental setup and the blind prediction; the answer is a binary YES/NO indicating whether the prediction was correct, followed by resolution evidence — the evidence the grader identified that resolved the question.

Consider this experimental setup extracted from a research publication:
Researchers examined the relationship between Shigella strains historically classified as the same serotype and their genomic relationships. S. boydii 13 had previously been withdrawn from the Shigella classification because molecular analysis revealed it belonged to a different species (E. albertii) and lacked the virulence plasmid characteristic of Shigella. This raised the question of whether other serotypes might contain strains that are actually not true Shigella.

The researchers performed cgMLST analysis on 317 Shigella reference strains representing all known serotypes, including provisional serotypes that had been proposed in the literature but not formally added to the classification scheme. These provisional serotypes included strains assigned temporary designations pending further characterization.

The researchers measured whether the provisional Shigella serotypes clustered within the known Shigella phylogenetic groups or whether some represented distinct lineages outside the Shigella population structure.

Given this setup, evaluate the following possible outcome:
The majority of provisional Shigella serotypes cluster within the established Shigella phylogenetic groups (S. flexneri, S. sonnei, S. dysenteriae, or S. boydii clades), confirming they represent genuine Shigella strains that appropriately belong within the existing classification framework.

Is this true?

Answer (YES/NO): YES